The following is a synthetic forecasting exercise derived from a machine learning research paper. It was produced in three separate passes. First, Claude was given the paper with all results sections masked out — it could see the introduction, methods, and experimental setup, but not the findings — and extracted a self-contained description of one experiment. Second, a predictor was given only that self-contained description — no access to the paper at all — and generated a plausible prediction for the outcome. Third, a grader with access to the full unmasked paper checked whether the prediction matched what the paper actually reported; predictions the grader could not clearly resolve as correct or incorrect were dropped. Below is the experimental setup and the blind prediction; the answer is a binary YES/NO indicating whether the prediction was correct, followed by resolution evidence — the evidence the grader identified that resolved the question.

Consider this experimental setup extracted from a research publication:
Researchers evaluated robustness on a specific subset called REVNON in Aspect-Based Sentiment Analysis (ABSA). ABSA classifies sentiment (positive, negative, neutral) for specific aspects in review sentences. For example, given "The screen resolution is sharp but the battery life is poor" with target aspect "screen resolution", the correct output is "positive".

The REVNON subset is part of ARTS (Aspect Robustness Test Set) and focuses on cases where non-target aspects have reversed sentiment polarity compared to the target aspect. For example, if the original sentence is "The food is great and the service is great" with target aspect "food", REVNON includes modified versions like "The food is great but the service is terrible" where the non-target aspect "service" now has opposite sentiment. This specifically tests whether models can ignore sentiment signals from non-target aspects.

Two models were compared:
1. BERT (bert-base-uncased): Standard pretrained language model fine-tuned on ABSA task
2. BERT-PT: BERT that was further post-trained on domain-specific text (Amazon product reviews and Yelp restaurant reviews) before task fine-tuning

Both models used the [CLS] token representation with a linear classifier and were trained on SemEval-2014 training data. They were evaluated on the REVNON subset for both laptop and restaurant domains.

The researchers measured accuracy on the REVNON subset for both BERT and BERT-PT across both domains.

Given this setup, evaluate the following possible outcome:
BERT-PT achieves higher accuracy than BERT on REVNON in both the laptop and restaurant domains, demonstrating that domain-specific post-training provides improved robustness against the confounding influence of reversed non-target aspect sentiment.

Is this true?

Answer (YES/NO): YES